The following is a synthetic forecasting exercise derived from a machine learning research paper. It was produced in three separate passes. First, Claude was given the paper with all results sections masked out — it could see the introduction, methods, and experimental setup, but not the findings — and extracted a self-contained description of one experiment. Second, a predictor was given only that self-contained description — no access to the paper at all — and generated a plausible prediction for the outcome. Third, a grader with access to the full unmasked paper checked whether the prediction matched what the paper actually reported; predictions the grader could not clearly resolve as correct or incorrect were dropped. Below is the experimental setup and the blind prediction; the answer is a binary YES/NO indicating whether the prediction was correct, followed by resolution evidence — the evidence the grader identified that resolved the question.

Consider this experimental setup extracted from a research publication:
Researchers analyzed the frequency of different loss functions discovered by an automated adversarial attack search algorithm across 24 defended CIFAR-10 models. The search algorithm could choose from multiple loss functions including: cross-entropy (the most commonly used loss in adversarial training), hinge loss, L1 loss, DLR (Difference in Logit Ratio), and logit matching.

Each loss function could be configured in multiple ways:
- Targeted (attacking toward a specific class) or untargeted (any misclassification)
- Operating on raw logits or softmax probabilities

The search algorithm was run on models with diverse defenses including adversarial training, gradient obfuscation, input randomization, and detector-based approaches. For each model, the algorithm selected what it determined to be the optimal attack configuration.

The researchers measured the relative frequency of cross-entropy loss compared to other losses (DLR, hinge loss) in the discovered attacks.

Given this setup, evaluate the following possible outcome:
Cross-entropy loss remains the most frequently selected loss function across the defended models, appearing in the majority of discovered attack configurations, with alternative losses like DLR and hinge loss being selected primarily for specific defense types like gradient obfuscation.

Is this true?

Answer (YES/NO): NO